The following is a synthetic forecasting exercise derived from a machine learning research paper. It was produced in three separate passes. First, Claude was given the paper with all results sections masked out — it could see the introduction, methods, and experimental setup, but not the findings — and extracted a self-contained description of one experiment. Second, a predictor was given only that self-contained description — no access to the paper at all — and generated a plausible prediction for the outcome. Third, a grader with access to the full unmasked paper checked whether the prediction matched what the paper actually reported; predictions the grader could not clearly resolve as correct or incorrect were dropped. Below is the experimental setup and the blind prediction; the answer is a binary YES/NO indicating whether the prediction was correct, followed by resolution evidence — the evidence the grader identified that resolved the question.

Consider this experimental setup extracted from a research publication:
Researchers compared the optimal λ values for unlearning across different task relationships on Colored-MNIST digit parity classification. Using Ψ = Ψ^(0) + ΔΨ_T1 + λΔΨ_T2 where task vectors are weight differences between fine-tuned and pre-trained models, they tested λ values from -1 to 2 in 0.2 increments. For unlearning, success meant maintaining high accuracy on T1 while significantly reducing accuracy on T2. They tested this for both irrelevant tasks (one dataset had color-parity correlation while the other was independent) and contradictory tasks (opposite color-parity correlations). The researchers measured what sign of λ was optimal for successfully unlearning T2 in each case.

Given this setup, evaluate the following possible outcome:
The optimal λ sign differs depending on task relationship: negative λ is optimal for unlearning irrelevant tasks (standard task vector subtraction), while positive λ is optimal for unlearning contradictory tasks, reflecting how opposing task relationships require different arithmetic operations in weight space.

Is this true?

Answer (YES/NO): NO